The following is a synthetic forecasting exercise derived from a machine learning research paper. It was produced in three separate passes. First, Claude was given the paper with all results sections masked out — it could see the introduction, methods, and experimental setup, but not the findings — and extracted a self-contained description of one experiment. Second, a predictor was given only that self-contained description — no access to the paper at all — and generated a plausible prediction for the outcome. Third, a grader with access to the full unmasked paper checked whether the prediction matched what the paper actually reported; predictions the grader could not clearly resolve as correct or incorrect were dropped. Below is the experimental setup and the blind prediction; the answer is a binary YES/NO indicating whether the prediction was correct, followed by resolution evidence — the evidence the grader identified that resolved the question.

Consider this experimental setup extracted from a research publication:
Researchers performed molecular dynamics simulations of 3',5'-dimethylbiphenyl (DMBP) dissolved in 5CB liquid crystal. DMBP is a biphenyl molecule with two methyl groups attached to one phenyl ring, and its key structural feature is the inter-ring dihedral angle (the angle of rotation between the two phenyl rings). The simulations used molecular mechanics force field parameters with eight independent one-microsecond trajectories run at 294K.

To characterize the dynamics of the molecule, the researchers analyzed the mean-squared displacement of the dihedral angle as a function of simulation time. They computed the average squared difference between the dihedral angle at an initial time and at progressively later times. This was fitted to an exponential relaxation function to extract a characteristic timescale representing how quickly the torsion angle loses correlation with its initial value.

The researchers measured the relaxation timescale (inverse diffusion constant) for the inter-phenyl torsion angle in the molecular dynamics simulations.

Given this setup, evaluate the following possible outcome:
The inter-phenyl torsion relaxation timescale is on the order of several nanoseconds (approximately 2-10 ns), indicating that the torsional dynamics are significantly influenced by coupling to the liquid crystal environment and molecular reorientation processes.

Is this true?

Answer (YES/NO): NO